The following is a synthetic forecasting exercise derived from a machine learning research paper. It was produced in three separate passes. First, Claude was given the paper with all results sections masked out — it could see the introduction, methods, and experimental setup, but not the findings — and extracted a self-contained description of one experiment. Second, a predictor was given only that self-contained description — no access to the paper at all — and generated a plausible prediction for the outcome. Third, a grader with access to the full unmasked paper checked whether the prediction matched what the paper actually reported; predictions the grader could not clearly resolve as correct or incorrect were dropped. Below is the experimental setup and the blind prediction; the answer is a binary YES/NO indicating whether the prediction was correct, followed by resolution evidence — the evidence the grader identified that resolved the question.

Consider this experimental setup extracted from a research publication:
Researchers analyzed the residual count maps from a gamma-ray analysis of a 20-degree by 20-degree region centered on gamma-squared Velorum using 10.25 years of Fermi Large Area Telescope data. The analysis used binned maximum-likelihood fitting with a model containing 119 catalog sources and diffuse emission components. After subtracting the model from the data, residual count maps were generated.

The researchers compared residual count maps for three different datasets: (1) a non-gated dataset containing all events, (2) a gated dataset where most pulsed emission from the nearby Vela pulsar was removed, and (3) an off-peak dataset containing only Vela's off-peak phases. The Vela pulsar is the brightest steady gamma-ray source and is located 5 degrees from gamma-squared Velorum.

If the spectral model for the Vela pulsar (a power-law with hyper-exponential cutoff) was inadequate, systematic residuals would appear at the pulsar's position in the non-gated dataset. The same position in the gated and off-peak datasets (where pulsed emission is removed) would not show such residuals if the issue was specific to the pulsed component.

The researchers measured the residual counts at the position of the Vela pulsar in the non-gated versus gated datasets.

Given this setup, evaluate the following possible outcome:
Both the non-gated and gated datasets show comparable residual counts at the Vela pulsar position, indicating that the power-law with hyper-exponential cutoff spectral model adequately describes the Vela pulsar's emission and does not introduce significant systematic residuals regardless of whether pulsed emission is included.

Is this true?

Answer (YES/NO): NO